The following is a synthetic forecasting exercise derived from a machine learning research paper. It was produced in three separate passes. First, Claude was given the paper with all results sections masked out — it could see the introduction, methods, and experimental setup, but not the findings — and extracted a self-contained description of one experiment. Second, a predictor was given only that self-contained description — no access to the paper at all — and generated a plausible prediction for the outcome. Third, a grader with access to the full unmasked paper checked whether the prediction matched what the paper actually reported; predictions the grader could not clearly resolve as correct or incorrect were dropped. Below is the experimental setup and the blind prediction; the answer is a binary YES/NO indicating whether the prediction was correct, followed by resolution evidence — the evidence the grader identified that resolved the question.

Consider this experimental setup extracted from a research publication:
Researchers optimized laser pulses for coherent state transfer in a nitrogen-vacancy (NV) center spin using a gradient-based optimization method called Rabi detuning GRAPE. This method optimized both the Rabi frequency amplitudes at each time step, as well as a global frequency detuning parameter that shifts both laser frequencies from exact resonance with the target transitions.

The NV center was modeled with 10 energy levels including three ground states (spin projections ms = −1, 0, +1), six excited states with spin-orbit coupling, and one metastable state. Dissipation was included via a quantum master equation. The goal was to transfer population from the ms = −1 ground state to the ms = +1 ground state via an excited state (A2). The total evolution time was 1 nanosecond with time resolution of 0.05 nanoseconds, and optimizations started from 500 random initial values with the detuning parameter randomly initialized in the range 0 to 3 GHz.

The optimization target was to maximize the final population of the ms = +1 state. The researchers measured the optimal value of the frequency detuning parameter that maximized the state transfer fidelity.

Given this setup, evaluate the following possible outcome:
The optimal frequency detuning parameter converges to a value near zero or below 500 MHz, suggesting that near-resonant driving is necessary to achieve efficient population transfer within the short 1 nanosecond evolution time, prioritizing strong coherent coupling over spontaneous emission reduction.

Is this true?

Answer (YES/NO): NO